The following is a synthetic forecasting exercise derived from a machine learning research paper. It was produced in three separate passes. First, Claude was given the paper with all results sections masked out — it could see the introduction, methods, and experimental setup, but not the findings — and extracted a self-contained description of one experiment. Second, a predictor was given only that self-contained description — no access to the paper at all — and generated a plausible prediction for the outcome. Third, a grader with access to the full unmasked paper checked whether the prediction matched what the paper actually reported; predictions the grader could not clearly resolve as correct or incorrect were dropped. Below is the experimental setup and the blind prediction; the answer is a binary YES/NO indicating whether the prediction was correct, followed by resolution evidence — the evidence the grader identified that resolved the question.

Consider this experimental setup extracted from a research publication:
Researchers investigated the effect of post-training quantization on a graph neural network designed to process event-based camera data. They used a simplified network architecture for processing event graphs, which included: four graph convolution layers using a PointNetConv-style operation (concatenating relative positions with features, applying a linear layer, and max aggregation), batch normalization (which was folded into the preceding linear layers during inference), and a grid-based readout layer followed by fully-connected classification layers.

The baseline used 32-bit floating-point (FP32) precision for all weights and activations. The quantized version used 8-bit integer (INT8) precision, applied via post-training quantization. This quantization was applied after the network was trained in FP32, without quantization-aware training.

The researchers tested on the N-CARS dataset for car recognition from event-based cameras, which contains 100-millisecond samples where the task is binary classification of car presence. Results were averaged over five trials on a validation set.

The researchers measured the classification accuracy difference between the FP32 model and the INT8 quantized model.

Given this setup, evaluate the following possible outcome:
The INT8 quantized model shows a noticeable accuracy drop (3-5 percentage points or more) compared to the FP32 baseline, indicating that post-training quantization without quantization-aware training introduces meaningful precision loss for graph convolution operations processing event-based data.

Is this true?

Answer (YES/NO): NO